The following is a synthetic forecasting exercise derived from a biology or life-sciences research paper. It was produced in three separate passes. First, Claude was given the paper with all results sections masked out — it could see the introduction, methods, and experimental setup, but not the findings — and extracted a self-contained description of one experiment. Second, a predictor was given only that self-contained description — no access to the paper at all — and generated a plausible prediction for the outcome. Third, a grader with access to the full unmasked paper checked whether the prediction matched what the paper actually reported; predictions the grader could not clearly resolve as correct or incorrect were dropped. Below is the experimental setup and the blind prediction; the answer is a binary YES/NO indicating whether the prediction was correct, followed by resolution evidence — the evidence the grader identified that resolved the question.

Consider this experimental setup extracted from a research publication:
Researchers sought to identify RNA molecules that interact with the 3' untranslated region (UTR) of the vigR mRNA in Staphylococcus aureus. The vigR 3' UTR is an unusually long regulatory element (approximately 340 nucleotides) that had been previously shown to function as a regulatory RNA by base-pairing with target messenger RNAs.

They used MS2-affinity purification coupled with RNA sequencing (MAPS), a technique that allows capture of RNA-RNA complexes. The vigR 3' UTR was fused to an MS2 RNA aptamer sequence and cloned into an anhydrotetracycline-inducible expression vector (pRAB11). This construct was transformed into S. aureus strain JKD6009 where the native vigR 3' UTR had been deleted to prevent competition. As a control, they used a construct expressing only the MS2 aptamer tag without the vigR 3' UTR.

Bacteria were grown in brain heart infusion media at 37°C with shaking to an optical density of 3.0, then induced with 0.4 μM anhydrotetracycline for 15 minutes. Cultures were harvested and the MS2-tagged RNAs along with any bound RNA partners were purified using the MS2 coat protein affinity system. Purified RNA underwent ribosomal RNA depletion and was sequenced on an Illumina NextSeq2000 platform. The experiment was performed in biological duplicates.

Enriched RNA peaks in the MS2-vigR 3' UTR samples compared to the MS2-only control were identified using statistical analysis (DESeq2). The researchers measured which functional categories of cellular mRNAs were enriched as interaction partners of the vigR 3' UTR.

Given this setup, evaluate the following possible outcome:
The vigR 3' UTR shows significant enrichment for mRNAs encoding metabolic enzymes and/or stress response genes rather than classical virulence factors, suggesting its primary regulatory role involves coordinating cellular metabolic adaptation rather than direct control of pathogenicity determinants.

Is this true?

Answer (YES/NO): YES